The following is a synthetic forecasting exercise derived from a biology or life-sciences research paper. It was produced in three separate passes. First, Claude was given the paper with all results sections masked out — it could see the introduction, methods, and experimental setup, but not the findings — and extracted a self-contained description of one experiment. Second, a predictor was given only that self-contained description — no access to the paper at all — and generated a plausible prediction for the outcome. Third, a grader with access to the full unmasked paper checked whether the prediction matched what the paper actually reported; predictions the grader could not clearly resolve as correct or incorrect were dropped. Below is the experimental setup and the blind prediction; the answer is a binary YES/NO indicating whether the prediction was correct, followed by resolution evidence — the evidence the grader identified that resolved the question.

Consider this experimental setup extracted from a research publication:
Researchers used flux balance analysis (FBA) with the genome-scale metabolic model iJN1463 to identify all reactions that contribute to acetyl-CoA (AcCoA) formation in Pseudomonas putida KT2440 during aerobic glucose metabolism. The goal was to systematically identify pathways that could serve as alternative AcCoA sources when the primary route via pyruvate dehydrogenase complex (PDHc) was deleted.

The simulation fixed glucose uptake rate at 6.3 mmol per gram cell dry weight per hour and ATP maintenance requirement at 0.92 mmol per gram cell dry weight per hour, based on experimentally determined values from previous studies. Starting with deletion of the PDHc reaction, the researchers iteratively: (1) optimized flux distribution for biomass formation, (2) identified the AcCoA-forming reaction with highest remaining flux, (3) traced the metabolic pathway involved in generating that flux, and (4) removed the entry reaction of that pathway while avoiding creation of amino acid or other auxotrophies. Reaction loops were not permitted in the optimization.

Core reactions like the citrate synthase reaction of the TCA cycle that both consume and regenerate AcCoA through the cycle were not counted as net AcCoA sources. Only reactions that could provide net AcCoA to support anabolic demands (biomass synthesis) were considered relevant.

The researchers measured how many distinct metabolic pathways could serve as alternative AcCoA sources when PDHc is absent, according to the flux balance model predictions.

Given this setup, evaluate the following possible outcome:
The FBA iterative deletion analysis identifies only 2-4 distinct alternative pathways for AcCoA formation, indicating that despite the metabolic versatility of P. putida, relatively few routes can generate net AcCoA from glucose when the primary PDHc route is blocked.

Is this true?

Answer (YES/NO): NO